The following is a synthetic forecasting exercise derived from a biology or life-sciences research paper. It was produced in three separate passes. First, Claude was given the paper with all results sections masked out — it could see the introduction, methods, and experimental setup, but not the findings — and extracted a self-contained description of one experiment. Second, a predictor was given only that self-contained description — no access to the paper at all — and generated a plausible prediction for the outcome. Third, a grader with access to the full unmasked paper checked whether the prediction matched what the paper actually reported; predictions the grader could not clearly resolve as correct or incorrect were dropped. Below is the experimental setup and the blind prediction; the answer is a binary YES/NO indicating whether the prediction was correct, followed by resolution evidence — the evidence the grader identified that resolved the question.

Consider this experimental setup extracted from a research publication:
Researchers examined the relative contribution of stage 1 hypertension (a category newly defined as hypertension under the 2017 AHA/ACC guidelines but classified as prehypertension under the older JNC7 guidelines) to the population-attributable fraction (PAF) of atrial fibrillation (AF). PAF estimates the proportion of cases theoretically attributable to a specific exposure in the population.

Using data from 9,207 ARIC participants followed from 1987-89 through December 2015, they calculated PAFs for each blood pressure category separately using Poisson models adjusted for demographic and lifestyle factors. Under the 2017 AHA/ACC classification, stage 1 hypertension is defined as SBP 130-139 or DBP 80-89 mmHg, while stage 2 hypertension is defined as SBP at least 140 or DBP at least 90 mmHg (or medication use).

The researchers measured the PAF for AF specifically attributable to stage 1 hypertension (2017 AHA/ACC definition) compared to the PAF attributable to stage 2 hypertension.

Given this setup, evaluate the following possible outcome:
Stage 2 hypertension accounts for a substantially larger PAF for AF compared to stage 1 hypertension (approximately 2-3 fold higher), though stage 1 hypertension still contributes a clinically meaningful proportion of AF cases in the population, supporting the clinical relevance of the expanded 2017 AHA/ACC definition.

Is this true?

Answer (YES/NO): NO